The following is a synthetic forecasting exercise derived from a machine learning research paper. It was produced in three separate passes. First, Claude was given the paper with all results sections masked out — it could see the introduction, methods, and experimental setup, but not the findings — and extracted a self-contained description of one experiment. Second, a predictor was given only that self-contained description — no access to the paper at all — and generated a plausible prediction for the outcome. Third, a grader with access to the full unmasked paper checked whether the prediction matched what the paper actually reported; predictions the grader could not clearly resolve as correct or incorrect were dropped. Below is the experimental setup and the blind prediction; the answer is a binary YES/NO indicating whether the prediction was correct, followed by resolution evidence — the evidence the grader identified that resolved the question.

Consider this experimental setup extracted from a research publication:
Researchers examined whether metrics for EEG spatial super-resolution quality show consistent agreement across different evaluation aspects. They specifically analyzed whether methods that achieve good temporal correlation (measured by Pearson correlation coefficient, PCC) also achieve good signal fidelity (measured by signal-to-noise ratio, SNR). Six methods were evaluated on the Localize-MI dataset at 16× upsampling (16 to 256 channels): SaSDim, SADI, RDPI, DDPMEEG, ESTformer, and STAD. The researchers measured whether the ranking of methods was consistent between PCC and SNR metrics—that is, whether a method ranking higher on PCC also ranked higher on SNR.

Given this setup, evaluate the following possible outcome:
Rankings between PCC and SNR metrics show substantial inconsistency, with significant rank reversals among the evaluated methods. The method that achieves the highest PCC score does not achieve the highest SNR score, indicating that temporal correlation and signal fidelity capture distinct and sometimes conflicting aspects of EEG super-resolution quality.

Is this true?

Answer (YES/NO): NO